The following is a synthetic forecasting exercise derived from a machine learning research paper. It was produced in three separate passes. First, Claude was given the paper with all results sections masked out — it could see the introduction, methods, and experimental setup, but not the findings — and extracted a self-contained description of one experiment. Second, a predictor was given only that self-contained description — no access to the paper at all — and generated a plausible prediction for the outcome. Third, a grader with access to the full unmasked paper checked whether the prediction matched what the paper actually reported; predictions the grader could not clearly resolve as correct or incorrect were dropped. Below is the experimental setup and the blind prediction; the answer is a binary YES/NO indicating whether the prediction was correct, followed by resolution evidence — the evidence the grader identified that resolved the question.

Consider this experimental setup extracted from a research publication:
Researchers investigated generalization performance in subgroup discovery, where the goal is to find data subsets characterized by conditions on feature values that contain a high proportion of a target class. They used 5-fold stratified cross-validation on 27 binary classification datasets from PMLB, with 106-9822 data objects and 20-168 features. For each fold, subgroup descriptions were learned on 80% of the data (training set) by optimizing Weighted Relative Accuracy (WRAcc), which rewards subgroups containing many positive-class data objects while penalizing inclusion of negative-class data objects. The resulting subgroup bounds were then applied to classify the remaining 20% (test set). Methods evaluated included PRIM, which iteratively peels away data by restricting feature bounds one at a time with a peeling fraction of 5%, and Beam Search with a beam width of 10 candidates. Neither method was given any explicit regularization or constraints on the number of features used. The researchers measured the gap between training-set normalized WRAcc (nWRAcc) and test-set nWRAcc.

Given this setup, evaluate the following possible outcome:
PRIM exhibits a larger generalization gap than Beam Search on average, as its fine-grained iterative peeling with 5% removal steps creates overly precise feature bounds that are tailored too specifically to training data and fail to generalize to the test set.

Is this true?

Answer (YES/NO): NO